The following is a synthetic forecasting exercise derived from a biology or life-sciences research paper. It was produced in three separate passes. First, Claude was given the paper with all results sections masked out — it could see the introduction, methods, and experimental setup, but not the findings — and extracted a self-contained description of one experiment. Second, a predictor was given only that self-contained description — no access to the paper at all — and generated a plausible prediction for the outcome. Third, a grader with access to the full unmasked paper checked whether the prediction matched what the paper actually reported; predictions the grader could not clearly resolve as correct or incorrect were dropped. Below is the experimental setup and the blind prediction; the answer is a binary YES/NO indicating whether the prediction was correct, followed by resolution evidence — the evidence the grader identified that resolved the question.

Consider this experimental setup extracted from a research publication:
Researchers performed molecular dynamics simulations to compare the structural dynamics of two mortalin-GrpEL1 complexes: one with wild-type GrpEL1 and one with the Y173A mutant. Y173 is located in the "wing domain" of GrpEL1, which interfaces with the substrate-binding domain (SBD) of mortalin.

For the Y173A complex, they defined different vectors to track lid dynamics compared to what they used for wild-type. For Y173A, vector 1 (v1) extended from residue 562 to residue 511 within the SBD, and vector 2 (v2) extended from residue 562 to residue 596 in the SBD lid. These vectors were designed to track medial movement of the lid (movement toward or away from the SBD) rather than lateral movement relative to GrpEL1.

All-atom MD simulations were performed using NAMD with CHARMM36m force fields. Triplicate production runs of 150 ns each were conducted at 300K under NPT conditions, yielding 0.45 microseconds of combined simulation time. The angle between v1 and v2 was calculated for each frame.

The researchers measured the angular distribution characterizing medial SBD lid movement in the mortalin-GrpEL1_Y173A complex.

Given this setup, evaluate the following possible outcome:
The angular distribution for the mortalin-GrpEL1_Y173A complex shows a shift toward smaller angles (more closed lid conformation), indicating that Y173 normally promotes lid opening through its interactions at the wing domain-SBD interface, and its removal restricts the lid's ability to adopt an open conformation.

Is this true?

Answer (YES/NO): NO